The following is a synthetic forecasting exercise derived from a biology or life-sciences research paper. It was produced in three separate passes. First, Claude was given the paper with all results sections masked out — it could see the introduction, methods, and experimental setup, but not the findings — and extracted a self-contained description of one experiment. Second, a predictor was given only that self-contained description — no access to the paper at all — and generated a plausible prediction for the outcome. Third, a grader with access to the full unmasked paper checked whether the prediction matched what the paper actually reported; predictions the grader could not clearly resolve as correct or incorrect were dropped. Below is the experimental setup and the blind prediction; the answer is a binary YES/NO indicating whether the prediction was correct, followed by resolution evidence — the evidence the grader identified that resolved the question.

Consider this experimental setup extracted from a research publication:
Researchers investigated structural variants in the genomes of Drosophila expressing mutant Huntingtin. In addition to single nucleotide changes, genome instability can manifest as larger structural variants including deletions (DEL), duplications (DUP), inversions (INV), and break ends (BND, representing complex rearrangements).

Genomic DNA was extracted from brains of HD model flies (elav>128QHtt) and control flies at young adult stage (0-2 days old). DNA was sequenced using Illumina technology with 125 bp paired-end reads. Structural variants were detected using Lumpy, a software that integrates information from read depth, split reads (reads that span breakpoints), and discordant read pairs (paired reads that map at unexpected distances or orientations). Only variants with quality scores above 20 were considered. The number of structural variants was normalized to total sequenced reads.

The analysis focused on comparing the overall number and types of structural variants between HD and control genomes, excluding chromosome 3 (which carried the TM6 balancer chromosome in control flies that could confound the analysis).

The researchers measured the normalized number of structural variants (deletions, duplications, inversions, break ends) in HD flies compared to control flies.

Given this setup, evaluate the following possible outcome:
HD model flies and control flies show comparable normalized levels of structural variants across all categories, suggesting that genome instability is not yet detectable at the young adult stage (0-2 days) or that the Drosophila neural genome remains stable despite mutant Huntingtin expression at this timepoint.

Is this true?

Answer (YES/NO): YES